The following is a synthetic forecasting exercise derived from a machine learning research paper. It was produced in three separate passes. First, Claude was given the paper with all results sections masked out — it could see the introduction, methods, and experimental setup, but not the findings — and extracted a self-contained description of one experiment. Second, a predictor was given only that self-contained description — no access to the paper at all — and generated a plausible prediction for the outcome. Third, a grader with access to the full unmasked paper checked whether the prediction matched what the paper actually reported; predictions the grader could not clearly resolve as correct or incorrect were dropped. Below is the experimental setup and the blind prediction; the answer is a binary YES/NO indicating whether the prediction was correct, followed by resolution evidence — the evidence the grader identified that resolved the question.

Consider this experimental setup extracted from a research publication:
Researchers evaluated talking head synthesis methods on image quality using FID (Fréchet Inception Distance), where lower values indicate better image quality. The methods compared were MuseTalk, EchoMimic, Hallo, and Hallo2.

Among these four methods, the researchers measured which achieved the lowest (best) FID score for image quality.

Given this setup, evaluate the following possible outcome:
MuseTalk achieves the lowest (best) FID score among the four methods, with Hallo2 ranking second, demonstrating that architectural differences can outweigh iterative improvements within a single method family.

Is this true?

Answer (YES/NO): YES